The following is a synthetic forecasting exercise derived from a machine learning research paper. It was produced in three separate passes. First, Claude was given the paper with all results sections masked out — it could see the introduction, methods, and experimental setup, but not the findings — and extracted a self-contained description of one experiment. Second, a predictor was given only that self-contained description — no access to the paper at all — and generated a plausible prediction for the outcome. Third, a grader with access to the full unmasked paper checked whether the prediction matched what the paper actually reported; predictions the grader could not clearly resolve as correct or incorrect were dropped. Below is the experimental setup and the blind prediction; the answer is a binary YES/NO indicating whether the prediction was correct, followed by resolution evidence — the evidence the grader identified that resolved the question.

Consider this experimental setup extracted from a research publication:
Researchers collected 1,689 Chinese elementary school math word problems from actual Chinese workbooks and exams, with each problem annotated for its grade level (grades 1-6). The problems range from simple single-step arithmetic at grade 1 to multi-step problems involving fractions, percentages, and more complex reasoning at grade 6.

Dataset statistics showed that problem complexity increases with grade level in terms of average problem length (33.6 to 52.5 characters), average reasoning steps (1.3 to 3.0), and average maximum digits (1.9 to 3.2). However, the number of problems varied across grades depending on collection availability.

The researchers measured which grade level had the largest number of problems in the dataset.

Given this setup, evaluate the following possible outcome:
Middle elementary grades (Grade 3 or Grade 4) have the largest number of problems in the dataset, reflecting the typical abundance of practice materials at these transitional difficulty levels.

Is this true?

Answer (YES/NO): NO